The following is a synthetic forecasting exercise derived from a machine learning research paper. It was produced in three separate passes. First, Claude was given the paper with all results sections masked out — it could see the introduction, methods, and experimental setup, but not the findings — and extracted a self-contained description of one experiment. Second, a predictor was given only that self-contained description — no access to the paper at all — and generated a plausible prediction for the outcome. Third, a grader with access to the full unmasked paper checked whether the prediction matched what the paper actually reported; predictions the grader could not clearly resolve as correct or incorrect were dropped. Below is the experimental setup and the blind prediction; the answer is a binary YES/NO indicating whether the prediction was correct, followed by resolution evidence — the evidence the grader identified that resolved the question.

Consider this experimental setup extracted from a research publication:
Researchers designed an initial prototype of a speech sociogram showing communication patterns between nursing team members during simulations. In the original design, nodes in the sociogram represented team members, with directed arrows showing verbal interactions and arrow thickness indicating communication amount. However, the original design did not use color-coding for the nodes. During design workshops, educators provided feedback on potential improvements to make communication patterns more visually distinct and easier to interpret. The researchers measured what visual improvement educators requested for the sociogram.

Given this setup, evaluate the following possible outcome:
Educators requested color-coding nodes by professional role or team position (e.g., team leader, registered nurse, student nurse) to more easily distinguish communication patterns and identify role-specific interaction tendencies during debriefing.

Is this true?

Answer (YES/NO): YES